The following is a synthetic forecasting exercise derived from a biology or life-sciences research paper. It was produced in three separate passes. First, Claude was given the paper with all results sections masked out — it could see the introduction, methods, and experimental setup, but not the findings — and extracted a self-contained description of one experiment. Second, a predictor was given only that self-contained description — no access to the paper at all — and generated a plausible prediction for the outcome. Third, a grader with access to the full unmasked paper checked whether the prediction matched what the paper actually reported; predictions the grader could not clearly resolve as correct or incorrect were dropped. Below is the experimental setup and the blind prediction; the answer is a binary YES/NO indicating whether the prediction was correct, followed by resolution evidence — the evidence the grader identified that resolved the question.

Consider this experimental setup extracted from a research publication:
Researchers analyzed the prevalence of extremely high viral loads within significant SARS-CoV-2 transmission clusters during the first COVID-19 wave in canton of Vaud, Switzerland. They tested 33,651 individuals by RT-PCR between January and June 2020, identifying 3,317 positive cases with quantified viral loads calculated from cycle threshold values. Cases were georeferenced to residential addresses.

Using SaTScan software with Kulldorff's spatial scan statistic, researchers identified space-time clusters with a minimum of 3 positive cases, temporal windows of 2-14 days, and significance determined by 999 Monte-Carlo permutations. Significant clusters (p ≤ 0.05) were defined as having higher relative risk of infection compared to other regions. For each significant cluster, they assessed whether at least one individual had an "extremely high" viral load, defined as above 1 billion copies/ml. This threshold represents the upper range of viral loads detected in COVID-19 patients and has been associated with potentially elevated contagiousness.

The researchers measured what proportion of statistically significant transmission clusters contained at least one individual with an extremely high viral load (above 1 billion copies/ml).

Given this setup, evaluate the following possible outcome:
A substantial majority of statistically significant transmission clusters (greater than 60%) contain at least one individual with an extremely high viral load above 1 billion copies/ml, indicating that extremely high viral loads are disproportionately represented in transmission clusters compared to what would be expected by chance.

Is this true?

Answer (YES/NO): NO